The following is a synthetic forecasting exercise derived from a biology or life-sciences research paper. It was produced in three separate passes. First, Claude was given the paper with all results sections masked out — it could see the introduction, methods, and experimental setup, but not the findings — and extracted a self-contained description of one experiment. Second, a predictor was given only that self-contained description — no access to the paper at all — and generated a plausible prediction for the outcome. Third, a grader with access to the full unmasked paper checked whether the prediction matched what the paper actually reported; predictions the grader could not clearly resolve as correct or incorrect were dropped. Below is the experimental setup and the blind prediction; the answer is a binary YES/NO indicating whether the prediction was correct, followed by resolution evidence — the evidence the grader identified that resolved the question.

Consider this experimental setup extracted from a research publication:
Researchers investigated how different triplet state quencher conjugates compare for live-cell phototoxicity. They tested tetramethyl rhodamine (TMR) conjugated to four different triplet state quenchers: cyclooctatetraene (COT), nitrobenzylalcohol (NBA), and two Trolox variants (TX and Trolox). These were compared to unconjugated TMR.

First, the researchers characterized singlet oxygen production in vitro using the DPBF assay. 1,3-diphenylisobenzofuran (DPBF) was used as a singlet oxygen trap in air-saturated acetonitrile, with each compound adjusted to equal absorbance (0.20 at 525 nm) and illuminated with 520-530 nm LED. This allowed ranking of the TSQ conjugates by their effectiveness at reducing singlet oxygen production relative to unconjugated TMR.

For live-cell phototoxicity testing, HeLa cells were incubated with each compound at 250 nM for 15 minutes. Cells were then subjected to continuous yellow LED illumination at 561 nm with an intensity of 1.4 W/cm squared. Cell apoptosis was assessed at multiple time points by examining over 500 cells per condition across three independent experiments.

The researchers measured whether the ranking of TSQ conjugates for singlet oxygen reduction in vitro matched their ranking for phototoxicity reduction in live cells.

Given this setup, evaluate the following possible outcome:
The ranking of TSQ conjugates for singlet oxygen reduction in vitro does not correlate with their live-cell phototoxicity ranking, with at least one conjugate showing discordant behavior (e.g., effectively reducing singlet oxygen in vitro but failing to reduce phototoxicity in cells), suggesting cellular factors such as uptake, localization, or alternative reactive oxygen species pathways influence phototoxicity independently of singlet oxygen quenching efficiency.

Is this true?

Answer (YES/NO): NO